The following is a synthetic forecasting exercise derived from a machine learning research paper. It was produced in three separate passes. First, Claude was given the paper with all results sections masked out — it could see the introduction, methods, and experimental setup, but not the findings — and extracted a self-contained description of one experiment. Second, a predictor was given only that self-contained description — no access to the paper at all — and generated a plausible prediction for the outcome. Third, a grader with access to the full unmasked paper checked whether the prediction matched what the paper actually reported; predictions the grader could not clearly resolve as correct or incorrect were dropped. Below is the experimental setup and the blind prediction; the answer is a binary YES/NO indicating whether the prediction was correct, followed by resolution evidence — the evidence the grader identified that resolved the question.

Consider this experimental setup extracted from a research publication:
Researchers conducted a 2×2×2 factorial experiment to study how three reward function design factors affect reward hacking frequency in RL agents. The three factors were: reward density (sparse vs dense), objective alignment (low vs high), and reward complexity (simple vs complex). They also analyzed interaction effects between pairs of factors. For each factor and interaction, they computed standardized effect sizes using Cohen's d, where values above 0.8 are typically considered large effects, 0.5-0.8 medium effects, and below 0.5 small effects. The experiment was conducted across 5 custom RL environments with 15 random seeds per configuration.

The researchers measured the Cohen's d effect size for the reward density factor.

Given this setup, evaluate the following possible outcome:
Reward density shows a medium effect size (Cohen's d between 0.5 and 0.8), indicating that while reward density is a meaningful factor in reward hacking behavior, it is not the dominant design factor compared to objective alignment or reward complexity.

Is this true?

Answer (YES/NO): NO